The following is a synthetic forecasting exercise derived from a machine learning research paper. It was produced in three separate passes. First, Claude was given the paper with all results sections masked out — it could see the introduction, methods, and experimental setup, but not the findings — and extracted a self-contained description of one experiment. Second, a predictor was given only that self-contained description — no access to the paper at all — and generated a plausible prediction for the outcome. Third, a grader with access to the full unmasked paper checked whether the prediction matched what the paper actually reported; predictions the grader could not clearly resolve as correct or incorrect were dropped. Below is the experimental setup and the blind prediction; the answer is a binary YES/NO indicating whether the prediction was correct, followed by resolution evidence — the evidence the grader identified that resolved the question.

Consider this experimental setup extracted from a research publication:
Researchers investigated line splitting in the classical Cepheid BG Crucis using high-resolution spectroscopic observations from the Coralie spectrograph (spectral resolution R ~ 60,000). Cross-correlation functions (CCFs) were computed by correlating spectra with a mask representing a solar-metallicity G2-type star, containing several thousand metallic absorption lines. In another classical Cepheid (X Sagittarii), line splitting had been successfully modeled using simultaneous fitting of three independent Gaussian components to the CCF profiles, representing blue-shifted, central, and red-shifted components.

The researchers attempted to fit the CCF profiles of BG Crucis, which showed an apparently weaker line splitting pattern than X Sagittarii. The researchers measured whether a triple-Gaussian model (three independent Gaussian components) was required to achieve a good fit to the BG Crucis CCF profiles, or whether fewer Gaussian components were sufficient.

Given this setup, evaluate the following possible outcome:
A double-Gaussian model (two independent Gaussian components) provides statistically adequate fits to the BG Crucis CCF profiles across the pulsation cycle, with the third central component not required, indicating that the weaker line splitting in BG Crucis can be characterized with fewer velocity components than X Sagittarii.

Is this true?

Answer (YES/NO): NO